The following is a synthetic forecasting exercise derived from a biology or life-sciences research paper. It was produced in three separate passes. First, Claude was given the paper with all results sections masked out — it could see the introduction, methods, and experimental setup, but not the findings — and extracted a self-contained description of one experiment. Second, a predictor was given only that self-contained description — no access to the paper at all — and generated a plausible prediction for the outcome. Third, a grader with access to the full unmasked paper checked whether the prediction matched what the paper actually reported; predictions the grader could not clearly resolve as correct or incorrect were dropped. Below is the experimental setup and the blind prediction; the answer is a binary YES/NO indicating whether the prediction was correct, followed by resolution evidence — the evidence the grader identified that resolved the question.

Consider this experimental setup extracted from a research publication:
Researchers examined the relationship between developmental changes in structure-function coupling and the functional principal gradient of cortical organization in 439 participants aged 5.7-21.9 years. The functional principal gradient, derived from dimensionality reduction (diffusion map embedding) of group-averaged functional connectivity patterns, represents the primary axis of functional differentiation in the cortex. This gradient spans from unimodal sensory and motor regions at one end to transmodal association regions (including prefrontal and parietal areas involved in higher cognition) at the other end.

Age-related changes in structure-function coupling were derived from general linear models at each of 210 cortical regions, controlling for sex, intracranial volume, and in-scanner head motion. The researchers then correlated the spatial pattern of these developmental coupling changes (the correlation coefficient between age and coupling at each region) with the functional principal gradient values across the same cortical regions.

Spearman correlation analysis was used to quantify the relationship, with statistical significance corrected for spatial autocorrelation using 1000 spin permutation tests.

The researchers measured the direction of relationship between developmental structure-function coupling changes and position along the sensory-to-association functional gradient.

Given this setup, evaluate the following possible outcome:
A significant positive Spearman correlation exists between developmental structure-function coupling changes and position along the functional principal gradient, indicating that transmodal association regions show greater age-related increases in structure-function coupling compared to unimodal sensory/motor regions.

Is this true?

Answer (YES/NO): NO